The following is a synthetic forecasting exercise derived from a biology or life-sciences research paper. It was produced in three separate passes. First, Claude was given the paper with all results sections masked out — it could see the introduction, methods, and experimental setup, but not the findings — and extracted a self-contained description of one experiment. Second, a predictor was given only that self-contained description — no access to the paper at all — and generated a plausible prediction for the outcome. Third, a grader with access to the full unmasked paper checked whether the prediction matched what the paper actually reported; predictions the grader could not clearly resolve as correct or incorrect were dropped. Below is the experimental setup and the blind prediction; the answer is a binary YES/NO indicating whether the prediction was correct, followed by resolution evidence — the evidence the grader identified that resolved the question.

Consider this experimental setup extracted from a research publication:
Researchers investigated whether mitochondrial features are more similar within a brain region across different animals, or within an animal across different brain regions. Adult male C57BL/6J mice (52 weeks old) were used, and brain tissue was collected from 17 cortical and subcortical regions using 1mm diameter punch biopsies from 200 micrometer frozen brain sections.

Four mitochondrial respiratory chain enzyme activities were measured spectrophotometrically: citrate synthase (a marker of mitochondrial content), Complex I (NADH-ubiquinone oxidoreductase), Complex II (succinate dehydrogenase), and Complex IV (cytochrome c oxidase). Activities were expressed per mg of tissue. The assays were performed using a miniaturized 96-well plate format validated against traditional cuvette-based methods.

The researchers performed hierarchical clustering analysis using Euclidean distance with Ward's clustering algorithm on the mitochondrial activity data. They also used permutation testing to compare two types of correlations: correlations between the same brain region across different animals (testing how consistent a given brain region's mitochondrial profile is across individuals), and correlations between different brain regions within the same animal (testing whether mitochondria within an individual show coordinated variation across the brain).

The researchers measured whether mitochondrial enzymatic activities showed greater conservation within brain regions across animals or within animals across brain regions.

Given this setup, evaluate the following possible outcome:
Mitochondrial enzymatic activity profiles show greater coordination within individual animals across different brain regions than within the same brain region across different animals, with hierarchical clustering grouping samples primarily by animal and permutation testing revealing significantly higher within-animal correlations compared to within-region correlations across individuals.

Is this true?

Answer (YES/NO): NO